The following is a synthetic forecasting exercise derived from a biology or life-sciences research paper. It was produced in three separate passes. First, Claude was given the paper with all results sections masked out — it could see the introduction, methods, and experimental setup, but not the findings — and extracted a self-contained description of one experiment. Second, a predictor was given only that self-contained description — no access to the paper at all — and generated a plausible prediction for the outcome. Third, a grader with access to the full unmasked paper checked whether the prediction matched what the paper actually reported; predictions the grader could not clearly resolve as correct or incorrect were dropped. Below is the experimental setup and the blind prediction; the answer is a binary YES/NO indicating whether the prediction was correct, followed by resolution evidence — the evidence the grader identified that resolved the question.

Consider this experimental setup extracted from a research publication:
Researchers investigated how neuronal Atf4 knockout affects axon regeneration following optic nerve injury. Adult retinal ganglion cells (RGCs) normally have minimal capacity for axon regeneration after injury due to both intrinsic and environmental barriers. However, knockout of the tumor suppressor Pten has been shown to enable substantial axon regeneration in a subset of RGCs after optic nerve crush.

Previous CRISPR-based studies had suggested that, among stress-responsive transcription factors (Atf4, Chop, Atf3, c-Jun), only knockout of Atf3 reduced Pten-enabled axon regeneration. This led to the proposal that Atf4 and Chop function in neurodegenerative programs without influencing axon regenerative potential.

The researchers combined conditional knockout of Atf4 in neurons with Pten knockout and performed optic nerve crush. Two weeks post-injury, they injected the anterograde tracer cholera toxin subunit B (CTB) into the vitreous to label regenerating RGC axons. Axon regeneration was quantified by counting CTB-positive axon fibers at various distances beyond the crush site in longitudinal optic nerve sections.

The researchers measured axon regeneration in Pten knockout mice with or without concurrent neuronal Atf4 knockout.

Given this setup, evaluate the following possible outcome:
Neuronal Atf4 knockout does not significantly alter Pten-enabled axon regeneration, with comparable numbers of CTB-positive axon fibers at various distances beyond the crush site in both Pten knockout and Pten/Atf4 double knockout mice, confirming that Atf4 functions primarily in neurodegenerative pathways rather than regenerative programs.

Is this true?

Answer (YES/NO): NO